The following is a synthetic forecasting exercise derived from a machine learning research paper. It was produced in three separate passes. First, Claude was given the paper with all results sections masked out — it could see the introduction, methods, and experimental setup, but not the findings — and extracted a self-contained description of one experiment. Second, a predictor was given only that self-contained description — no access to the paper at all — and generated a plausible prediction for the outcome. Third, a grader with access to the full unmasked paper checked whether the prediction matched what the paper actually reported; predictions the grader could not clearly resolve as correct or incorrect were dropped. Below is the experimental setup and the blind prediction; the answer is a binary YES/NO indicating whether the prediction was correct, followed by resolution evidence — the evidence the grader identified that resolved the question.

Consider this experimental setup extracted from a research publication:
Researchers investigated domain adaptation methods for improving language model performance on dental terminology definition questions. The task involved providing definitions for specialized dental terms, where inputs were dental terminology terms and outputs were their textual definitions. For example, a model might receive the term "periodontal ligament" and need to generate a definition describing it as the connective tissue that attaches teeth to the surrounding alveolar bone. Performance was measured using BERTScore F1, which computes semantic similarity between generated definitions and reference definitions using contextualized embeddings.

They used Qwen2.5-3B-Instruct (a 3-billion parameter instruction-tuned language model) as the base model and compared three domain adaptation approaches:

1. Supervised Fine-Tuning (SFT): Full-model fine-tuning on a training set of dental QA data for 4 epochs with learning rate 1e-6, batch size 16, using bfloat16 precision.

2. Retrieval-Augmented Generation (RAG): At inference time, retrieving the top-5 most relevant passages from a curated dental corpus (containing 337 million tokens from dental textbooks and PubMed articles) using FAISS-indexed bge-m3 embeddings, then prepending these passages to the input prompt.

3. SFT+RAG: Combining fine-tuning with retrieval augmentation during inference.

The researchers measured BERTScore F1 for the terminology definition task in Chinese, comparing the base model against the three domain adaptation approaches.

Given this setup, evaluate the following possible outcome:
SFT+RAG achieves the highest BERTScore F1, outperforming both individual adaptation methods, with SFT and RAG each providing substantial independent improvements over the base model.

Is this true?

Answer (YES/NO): NO